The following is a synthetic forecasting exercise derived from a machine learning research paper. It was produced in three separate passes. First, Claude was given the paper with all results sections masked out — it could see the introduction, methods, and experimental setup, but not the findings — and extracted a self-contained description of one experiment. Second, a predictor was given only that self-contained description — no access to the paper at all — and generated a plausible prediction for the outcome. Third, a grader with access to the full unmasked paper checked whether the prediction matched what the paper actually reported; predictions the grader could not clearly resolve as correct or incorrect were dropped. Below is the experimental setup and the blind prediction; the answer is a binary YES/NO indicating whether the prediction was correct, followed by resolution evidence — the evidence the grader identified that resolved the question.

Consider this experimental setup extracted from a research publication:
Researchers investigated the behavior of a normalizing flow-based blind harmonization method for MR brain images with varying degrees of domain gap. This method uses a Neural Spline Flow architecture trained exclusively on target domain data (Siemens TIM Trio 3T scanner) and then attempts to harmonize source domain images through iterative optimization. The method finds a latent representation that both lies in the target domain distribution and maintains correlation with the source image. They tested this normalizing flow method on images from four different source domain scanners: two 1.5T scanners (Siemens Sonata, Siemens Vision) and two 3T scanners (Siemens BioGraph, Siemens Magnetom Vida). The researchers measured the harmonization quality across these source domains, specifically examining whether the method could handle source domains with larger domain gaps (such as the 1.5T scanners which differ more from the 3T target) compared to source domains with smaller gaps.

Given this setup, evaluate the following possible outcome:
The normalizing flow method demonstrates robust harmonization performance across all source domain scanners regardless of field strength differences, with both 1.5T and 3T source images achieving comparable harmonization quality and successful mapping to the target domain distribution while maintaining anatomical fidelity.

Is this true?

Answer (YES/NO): NO